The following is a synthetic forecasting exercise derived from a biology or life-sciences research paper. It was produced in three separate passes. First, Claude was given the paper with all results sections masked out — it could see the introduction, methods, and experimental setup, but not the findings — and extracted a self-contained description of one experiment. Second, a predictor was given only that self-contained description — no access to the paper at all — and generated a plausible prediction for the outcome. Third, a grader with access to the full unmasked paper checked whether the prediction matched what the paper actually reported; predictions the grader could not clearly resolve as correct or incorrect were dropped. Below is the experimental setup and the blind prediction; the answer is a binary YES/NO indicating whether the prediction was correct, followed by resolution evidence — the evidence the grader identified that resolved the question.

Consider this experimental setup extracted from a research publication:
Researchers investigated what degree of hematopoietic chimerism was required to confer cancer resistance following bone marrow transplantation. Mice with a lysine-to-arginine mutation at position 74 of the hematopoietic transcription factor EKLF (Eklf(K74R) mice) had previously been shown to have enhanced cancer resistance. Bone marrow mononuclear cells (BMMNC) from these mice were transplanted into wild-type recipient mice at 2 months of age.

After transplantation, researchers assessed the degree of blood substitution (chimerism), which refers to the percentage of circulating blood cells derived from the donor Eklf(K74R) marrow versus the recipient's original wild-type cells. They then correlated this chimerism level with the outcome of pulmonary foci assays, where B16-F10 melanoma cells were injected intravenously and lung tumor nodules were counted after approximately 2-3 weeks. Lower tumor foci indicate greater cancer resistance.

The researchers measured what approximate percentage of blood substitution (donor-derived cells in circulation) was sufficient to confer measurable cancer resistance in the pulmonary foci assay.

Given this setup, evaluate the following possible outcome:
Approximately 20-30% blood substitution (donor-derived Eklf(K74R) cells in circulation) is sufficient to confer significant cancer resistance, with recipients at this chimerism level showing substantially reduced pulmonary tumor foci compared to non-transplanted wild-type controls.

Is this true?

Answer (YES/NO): YES